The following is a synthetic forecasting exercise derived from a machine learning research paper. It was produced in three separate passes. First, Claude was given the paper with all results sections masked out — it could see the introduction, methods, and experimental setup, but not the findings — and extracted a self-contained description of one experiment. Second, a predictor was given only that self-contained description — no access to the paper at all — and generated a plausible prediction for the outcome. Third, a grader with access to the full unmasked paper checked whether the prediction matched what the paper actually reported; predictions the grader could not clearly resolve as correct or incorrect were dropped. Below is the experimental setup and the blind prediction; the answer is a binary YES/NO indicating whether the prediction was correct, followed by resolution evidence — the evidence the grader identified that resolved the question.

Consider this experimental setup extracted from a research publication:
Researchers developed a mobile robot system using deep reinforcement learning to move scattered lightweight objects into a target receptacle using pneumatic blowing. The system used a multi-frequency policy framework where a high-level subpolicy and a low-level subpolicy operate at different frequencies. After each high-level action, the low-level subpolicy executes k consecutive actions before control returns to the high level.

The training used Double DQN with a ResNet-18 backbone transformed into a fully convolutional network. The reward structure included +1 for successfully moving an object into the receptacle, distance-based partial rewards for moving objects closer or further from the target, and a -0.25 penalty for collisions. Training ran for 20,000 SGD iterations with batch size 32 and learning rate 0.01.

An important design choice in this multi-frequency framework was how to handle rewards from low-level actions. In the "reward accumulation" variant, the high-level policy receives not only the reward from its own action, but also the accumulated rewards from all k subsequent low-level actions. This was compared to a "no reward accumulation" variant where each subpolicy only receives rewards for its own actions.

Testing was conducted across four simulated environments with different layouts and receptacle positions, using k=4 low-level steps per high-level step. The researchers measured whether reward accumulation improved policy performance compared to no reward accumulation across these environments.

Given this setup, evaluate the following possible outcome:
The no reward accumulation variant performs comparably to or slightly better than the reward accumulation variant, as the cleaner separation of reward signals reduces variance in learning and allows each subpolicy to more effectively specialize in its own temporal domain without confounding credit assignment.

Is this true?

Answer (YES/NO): NO